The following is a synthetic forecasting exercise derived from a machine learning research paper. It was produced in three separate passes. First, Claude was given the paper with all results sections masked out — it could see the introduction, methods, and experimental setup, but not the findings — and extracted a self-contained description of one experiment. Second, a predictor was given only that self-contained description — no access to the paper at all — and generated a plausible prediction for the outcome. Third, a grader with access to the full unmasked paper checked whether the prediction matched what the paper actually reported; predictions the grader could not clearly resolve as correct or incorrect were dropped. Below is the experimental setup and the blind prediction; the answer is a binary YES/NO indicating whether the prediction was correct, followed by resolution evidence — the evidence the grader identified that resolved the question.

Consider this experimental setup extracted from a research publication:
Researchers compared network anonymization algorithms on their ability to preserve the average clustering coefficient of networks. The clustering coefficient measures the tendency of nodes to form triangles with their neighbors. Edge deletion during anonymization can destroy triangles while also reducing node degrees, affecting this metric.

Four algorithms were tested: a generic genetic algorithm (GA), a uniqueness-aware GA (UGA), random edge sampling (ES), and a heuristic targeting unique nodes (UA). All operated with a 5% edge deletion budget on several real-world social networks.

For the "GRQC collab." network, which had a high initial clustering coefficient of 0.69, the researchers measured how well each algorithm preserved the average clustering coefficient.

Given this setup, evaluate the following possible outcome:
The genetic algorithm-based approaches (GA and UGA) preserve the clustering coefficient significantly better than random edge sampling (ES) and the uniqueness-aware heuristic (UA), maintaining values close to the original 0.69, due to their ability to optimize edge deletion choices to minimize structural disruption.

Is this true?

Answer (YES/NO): NO